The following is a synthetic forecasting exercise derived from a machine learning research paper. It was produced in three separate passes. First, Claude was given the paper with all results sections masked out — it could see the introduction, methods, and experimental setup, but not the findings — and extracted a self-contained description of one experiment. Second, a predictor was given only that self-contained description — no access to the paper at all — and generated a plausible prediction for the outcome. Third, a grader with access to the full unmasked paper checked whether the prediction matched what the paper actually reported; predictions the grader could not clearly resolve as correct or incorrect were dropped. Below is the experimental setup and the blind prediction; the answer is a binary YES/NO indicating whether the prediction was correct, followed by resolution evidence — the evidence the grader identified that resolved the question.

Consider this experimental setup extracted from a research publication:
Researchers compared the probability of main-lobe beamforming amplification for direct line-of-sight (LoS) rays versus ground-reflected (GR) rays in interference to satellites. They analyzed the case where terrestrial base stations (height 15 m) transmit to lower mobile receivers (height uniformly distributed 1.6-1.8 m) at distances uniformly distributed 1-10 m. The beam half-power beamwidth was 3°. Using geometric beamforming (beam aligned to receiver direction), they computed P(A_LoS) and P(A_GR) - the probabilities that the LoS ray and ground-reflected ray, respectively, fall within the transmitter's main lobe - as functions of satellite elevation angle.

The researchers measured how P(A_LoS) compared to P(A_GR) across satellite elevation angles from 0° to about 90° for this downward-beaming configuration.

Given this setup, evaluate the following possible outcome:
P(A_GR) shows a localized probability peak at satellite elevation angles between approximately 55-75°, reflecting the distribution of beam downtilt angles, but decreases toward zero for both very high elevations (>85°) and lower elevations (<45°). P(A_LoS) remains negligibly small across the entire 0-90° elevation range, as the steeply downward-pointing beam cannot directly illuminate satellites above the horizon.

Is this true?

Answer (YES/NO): NO